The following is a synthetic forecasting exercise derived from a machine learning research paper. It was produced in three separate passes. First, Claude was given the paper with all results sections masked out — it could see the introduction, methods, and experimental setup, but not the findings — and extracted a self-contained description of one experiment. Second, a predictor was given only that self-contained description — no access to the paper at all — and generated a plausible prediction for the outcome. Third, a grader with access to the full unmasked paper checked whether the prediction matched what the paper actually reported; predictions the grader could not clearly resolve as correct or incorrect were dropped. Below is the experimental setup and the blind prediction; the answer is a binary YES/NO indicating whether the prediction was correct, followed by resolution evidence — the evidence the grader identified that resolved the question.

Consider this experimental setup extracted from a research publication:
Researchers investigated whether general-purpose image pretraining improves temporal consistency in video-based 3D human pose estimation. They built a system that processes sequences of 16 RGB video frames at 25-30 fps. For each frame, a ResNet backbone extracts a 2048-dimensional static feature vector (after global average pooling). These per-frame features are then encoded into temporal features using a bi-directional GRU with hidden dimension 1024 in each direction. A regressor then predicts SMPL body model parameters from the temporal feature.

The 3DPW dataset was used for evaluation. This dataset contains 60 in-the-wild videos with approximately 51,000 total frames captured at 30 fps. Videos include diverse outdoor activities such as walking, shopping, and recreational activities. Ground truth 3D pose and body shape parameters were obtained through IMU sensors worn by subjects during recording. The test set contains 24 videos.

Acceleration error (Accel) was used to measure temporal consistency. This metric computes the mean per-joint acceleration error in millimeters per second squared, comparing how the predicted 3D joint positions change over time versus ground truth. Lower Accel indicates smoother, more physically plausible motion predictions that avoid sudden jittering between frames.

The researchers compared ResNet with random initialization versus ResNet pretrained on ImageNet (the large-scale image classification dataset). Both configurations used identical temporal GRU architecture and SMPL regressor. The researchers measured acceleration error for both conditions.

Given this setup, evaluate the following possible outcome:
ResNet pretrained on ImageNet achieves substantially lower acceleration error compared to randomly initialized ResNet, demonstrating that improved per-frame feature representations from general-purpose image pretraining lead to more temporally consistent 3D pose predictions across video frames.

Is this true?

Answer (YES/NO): NO